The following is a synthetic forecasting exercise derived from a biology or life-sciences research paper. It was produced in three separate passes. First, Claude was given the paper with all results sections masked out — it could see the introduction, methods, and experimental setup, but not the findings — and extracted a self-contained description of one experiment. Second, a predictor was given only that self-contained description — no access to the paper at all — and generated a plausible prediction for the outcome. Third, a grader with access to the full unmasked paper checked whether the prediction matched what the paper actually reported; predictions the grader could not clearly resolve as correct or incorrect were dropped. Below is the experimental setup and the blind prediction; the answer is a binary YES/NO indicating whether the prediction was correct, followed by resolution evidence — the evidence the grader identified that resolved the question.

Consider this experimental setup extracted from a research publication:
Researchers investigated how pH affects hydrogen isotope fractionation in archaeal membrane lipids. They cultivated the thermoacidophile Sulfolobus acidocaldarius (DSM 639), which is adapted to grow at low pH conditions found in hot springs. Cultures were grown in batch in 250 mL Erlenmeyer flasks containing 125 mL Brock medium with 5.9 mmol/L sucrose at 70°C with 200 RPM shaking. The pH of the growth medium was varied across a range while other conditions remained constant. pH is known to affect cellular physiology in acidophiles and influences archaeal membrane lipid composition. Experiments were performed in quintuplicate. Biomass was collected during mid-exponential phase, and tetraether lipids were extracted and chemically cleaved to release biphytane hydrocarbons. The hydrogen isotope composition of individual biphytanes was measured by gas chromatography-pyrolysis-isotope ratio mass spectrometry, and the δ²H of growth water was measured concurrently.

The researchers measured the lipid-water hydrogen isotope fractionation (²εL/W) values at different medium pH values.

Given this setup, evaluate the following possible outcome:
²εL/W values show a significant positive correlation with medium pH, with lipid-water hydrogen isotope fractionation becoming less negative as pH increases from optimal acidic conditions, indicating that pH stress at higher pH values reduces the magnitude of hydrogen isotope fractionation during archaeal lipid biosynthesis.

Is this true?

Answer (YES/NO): NO